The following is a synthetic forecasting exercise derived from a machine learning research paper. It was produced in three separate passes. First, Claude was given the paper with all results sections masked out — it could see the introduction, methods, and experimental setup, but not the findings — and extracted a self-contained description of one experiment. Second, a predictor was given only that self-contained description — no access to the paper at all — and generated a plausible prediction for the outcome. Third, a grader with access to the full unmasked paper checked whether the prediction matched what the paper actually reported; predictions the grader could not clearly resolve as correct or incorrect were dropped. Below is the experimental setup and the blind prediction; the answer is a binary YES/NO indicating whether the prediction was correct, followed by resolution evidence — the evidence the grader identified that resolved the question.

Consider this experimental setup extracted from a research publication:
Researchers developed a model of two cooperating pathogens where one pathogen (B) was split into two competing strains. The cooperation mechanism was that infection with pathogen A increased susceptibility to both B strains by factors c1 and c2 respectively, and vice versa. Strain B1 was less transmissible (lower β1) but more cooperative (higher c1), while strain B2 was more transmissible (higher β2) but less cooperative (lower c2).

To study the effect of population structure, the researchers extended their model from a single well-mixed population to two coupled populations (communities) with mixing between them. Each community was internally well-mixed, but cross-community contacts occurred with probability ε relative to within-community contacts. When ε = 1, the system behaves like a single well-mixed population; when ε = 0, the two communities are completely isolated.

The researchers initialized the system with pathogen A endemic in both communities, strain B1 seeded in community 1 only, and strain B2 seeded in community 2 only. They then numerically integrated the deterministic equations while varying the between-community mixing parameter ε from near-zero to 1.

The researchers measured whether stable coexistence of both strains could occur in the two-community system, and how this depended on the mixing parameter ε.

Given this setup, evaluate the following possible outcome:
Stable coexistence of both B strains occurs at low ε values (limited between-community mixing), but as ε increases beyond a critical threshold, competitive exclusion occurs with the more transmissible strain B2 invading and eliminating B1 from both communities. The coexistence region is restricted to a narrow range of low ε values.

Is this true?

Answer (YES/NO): NO